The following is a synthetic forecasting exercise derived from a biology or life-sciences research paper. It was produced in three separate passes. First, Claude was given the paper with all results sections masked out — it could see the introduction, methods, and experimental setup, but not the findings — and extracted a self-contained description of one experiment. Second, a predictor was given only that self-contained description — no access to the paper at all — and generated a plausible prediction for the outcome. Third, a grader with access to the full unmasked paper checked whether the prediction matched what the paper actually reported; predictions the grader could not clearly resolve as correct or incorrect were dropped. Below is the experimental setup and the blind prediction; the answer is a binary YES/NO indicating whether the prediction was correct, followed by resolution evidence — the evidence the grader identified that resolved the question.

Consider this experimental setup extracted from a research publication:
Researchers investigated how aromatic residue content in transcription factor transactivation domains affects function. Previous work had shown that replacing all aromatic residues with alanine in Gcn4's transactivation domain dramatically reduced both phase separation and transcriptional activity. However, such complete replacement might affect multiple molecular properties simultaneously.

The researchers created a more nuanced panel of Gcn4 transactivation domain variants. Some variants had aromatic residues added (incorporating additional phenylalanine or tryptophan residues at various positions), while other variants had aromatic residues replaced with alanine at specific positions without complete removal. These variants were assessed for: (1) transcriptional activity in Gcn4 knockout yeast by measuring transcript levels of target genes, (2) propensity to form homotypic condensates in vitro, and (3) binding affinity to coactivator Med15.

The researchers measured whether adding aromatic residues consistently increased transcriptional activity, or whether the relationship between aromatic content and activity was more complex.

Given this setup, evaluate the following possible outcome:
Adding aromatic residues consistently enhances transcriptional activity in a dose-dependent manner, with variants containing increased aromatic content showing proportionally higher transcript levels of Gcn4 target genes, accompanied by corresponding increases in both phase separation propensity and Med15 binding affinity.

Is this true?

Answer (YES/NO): NO